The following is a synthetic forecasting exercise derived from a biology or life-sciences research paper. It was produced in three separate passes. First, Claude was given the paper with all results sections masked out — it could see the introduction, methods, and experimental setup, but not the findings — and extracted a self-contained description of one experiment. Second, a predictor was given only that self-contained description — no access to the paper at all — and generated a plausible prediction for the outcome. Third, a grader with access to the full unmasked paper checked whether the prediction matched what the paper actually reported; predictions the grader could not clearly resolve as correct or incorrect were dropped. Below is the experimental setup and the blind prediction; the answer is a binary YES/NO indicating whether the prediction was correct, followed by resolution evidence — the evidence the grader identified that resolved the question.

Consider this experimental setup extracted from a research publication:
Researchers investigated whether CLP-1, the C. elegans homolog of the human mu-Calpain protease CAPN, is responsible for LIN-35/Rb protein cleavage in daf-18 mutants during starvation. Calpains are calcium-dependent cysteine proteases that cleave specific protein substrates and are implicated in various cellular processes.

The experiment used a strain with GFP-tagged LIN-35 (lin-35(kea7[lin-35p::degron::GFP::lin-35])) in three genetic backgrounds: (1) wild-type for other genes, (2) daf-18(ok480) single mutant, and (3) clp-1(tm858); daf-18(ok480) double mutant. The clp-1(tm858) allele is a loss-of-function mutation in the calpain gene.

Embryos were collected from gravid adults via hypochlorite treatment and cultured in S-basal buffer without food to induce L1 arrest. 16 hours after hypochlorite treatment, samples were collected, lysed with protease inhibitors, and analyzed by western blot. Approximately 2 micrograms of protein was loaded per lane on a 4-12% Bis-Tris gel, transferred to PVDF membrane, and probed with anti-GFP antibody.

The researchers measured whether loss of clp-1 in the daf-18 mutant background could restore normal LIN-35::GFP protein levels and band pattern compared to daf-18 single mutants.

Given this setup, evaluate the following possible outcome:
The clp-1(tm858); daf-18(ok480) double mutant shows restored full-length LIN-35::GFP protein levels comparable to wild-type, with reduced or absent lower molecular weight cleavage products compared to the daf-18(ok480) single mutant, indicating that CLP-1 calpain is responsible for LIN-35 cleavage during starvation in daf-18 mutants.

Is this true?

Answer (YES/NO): YES